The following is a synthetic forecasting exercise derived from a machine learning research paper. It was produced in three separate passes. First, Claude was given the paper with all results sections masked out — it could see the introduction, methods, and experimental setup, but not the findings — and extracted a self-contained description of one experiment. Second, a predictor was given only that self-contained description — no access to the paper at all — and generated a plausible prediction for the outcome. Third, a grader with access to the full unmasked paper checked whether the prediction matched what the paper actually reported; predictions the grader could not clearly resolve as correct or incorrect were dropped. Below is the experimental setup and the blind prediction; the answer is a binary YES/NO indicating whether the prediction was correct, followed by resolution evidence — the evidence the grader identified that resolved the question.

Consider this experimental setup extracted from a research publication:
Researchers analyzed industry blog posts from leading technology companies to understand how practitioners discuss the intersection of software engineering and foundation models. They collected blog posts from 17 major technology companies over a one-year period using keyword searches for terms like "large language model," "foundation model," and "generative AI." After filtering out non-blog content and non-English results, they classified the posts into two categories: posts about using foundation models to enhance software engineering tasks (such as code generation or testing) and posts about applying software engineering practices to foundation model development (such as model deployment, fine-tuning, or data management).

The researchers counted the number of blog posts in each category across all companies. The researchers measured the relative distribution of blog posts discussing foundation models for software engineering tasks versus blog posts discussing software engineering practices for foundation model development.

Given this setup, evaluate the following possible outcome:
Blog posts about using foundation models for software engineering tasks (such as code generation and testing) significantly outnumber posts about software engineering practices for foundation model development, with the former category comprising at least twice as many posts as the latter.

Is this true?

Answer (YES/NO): NO